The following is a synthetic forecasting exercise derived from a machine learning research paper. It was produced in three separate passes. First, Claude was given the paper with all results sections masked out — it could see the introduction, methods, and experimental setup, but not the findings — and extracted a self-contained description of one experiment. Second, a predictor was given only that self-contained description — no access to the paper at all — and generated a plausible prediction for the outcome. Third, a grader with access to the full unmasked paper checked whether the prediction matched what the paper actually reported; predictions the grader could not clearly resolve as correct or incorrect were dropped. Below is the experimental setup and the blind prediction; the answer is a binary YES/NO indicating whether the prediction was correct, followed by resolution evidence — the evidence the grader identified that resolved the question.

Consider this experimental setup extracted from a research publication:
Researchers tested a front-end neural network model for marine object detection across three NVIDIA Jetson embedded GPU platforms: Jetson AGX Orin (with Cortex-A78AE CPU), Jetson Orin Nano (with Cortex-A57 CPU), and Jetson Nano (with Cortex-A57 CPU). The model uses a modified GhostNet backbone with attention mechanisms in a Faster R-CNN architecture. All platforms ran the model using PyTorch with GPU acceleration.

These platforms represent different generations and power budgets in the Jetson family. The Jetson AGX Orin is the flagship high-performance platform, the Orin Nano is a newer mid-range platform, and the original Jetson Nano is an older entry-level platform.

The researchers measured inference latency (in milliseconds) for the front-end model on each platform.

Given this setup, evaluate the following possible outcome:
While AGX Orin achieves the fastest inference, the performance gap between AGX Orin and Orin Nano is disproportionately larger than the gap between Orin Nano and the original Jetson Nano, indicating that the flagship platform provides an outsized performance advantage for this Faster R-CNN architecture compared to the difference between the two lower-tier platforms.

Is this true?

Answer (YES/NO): NO